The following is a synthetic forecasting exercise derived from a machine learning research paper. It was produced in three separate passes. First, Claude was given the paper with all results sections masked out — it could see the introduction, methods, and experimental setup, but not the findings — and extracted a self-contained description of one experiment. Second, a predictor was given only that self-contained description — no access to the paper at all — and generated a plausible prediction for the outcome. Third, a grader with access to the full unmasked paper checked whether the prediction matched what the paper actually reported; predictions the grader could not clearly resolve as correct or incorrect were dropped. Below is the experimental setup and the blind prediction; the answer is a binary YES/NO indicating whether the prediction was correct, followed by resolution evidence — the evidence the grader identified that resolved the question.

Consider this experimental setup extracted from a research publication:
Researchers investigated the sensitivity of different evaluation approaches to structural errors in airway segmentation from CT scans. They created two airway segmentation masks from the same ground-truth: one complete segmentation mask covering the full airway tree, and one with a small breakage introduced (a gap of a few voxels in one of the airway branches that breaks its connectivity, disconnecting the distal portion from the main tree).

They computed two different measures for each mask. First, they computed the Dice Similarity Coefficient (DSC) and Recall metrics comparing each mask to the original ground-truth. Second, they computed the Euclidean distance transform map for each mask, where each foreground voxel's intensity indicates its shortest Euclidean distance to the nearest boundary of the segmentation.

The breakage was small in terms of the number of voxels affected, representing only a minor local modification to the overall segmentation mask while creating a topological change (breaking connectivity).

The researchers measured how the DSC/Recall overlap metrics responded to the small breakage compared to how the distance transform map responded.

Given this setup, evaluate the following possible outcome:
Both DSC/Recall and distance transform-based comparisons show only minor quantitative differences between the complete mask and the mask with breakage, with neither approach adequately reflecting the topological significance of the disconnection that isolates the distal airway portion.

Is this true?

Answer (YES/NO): NO